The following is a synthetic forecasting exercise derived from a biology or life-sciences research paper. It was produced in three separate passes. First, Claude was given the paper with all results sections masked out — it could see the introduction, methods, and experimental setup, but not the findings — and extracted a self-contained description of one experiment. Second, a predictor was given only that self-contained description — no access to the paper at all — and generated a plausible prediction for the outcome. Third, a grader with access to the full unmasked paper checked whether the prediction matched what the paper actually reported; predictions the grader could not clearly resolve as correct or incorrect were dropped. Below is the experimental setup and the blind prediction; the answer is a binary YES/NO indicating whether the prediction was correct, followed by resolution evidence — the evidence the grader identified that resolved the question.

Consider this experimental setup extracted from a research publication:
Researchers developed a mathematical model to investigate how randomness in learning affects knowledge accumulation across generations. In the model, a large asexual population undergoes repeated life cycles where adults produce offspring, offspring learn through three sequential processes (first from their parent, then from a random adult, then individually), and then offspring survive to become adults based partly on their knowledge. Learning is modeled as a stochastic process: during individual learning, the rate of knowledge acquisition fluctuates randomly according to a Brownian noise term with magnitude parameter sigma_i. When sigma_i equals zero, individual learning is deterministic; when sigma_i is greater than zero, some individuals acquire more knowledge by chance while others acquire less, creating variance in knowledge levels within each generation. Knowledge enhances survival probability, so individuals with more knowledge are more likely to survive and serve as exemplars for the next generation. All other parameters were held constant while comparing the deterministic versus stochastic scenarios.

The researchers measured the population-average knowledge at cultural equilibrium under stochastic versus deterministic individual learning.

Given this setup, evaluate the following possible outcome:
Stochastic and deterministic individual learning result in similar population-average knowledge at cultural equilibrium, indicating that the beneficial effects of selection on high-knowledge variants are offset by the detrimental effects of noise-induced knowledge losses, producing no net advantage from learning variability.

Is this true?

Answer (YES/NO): NO